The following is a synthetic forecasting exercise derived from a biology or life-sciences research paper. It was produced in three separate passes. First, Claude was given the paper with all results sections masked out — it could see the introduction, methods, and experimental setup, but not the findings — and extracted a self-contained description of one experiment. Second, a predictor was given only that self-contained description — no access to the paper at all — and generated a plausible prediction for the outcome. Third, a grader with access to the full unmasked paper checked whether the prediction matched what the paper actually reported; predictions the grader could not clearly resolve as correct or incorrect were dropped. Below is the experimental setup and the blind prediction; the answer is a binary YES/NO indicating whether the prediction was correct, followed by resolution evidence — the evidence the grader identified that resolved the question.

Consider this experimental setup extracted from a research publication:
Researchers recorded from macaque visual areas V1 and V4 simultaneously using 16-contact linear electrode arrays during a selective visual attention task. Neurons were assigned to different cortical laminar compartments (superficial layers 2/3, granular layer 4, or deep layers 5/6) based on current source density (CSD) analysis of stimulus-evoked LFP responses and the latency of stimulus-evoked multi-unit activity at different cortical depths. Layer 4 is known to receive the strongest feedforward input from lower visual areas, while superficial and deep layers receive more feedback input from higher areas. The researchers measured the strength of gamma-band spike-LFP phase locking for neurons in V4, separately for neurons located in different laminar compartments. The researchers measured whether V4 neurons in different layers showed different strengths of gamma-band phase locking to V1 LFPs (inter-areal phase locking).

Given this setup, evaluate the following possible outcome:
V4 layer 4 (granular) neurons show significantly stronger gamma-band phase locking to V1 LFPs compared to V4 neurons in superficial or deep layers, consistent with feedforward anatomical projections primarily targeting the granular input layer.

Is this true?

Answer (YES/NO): YES